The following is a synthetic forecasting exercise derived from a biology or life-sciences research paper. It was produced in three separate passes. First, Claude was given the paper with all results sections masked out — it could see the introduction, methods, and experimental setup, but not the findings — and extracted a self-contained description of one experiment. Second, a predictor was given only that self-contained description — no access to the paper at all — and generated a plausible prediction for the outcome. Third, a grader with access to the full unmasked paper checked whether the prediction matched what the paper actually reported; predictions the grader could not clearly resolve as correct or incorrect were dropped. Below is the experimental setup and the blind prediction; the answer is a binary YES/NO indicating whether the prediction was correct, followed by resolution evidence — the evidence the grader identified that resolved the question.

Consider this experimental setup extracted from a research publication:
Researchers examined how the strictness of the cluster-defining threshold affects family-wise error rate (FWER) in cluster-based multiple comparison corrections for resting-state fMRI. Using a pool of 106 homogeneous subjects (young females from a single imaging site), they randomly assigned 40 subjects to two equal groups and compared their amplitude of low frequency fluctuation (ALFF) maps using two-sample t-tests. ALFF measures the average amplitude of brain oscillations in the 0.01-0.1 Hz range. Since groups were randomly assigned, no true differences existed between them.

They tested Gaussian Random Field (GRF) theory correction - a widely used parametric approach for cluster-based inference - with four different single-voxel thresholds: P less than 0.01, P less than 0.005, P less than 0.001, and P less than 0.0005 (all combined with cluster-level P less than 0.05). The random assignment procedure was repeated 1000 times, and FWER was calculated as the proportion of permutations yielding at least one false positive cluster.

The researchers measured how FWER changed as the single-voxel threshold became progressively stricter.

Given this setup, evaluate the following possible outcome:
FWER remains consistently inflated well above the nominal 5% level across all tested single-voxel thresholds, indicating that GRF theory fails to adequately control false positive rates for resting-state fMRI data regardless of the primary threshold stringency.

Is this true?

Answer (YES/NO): NO